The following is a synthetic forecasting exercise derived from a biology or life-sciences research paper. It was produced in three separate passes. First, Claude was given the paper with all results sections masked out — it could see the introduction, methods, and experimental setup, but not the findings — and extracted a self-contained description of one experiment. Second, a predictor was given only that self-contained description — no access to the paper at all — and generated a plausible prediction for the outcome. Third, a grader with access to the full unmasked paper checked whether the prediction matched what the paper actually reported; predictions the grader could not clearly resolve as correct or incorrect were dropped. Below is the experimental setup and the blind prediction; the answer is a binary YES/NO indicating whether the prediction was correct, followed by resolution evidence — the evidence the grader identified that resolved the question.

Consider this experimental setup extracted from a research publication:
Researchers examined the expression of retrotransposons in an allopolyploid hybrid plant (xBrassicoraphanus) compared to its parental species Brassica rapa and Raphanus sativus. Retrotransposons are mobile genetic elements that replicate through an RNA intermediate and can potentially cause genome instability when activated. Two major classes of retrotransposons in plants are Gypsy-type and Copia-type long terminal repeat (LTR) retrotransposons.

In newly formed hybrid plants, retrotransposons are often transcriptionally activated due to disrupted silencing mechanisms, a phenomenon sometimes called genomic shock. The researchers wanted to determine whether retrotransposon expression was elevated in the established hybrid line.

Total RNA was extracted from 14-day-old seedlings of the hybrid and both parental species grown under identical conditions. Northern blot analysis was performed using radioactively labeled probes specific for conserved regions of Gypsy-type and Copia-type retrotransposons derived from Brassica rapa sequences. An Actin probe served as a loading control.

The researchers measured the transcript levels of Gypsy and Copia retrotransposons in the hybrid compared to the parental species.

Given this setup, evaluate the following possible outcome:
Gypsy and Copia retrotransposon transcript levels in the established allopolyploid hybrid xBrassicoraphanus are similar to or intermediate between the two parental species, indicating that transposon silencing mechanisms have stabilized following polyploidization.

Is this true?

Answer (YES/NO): NO